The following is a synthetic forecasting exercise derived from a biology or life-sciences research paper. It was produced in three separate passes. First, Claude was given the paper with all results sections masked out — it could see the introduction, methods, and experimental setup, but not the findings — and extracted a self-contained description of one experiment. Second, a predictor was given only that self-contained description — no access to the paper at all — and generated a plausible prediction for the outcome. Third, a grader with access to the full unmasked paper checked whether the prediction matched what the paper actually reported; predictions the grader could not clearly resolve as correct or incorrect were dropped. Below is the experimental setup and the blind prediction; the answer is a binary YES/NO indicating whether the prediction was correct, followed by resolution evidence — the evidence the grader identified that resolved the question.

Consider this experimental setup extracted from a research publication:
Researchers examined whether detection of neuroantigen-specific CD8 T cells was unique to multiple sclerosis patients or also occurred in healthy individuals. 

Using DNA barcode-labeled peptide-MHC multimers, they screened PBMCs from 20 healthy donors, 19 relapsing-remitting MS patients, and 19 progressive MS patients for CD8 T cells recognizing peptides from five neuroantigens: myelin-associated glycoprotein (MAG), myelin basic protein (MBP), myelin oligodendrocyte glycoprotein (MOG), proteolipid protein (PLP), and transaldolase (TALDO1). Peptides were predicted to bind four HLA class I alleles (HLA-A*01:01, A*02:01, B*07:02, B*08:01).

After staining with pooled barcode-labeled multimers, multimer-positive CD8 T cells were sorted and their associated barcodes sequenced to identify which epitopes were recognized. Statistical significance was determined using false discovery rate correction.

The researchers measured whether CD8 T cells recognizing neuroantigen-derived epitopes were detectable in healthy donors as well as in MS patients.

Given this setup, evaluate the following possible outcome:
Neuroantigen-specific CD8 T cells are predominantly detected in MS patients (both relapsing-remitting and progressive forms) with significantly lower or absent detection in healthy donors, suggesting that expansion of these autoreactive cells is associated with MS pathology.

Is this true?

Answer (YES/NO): NO